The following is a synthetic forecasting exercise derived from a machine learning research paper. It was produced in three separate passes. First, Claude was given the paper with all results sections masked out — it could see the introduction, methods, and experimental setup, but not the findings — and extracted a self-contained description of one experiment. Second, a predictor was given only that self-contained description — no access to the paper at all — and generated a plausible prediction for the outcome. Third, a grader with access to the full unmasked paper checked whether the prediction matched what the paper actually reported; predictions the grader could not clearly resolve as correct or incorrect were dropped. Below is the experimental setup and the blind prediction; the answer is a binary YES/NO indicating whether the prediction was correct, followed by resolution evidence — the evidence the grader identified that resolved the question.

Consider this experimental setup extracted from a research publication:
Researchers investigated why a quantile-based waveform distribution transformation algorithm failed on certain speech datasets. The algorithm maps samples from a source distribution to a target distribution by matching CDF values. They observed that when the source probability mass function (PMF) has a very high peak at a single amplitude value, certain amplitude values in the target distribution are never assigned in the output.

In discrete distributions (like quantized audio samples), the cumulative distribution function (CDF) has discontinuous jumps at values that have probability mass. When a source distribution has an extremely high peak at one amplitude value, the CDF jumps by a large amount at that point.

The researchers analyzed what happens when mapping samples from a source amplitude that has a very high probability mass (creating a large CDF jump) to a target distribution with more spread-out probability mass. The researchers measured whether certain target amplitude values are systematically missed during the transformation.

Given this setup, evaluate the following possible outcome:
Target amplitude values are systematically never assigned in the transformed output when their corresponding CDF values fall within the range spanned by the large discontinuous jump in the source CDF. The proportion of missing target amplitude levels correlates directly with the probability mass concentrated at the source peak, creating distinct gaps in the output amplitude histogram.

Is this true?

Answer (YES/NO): YES